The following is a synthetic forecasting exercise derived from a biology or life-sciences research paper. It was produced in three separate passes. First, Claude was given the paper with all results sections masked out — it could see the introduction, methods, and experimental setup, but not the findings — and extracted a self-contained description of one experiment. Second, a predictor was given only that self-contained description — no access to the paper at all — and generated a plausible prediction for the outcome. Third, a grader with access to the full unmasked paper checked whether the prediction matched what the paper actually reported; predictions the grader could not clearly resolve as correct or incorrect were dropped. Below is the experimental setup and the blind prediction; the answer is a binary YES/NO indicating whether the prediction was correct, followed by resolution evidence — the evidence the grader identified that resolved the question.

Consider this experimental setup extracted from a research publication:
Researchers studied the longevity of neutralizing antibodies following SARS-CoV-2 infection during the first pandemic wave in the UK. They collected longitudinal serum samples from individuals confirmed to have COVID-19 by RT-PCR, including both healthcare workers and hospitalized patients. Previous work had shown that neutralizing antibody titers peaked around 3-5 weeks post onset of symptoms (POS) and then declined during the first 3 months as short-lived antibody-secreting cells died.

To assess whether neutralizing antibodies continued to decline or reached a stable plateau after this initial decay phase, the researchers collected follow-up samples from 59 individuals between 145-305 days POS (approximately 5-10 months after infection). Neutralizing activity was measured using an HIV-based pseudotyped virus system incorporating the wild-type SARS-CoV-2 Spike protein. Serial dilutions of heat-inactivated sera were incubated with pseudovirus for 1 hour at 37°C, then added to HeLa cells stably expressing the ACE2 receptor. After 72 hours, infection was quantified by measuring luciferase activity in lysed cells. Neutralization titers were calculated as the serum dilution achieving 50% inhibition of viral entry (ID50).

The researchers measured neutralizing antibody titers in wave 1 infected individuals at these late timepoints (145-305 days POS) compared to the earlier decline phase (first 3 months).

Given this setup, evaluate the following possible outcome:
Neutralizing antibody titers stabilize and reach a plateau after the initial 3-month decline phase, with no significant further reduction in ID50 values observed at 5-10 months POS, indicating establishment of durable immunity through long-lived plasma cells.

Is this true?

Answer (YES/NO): NO